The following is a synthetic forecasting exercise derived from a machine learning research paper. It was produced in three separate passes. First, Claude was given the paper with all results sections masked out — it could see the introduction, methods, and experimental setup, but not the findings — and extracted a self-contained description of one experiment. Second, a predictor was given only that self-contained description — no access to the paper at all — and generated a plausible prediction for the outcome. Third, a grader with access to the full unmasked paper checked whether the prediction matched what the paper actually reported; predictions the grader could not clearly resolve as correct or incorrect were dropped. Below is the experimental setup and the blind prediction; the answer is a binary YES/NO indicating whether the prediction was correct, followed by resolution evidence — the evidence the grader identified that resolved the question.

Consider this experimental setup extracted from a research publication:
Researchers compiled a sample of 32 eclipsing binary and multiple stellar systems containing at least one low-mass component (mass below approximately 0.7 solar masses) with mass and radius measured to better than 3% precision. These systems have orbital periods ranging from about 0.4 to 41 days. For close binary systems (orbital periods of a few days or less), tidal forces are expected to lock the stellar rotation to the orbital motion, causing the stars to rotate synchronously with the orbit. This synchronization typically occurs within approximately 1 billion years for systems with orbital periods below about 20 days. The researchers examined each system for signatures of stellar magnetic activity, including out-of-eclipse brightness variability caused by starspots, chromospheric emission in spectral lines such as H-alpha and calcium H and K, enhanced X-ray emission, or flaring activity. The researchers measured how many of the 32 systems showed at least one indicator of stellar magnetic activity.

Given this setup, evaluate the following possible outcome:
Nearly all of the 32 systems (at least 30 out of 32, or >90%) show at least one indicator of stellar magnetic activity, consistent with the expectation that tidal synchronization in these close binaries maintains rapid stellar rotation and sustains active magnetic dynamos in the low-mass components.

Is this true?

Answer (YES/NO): YES